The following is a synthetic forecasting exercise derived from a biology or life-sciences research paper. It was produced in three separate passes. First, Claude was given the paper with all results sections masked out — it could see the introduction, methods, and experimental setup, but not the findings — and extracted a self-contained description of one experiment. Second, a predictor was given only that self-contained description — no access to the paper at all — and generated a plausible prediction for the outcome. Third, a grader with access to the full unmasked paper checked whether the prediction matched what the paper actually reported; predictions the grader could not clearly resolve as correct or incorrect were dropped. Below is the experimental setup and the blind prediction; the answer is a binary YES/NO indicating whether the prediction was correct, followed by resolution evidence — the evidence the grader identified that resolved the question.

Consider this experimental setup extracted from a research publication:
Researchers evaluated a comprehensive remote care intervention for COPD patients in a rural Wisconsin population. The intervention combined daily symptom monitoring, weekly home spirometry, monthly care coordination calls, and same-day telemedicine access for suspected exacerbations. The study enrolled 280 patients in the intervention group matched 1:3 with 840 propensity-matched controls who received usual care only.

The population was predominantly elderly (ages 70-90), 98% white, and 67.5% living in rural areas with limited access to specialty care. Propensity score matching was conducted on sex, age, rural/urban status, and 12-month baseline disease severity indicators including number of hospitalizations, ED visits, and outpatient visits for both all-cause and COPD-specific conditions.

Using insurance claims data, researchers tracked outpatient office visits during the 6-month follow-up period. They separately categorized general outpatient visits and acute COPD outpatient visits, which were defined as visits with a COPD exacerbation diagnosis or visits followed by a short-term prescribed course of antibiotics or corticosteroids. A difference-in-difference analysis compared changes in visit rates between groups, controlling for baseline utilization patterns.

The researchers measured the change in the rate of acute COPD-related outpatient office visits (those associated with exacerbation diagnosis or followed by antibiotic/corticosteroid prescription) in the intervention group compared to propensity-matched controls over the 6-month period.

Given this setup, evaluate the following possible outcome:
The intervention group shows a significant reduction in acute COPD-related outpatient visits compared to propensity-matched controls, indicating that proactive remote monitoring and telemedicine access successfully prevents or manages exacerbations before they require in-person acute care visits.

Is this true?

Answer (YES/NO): NO